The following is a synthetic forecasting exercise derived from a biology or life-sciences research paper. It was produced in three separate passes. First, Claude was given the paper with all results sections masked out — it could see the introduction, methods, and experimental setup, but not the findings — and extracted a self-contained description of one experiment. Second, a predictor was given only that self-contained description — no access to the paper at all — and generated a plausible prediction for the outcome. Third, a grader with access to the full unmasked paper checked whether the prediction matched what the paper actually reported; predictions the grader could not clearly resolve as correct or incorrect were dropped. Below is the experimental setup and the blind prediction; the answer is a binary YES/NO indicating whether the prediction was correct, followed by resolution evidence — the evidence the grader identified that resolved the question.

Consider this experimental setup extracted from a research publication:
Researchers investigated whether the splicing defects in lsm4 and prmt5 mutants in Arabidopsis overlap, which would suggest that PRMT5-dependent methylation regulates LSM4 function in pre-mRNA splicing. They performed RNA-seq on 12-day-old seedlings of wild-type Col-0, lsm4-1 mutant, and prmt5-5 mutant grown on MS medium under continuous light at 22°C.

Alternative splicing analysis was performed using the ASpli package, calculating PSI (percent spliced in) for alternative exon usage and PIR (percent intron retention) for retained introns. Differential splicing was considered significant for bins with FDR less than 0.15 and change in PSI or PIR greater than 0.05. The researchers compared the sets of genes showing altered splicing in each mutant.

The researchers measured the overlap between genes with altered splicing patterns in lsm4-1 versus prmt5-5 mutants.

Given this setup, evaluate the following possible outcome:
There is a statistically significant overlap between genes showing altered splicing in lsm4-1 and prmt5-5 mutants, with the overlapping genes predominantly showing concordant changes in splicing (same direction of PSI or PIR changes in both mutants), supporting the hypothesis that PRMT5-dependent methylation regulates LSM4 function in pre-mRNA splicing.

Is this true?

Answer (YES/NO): NO